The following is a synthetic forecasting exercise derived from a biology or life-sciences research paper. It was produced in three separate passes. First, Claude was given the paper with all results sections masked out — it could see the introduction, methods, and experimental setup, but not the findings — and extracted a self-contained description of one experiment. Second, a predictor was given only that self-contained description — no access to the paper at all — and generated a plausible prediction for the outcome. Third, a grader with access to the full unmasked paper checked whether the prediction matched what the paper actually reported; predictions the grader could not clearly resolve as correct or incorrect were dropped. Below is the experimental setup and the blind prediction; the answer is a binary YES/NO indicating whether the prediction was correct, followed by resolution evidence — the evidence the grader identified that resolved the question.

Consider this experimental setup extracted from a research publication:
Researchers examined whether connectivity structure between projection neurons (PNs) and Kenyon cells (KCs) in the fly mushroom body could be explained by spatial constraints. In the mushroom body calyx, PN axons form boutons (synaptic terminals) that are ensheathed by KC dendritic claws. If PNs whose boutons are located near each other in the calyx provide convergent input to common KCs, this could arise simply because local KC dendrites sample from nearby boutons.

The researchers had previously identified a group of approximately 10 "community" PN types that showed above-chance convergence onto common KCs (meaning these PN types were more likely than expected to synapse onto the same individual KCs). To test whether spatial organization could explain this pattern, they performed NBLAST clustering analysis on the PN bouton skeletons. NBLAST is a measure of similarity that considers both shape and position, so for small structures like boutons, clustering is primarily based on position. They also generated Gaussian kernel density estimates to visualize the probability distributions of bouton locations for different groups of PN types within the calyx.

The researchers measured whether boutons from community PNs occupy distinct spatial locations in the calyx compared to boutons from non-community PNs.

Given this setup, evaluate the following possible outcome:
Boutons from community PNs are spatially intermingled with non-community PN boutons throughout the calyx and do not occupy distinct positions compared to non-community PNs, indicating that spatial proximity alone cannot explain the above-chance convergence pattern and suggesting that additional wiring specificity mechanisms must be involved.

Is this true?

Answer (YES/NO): NO